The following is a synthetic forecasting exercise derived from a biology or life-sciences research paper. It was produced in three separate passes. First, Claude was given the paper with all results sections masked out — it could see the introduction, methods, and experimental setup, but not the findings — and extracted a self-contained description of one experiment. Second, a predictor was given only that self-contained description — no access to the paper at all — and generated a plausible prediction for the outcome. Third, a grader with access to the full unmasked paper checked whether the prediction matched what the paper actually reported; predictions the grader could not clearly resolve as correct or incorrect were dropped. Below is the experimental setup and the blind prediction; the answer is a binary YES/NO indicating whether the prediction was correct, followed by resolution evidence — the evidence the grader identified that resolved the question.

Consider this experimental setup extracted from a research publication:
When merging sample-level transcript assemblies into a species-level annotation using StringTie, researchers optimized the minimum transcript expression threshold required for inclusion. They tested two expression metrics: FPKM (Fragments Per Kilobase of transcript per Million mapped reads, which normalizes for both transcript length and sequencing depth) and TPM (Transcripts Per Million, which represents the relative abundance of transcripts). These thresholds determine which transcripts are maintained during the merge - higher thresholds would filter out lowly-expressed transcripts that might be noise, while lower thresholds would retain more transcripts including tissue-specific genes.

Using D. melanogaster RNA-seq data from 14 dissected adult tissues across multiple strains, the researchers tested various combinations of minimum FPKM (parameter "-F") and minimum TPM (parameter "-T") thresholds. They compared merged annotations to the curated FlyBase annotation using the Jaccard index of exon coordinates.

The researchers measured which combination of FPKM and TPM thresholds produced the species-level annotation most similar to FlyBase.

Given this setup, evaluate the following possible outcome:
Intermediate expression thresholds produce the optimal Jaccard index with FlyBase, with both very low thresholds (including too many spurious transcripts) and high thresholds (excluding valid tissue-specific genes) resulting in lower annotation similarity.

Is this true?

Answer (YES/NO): NO